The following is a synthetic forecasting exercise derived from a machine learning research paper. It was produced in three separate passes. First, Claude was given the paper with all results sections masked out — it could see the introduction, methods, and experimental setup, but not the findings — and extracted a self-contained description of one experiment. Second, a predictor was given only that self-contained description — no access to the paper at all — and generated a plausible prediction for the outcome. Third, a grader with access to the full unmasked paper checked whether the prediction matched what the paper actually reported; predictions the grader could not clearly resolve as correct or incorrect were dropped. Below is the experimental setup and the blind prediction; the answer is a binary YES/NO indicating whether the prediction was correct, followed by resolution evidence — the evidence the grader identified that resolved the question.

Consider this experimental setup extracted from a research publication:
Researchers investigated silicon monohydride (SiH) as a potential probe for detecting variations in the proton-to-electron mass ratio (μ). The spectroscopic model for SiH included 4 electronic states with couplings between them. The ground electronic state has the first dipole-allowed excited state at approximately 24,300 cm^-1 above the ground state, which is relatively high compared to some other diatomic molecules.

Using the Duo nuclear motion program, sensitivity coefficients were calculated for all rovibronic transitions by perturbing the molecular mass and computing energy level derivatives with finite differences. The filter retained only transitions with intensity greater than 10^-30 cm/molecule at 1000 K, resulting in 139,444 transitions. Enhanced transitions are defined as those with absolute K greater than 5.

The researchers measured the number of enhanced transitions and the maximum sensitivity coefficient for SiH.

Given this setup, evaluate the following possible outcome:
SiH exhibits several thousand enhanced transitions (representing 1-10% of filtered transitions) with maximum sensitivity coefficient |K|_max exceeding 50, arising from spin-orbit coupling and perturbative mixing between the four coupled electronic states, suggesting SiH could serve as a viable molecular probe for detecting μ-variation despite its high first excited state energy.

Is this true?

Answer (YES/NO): NO